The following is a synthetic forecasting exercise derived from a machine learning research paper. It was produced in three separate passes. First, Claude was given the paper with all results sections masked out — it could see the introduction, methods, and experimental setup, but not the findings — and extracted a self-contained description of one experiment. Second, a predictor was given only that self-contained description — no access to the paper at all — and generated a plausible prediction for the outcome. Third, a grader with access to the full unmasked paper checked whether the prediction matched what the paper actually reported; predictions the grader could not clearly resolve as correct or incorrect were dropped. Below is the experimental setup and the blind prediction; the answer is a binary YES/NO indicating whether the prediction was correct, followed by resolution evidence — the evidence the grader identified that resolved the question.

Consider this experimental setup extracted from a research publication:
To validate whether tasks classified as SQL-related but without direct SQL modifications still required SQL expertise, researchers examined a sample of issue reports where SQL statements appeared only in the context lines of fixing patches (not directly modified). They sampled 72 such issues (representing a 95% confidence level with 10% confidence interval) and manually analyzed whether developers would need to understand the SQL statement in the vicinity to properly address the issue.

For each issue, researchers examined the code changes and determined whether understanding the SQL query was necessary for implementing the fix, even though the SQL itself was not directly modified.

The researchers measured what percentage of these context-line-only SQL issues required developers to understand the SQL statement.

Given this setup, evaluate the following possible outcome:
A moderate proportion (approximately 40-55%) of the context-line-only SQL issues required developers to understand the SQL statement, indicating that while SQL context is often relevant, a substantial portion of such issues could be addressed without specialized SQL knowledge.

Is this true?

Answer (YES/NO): NO